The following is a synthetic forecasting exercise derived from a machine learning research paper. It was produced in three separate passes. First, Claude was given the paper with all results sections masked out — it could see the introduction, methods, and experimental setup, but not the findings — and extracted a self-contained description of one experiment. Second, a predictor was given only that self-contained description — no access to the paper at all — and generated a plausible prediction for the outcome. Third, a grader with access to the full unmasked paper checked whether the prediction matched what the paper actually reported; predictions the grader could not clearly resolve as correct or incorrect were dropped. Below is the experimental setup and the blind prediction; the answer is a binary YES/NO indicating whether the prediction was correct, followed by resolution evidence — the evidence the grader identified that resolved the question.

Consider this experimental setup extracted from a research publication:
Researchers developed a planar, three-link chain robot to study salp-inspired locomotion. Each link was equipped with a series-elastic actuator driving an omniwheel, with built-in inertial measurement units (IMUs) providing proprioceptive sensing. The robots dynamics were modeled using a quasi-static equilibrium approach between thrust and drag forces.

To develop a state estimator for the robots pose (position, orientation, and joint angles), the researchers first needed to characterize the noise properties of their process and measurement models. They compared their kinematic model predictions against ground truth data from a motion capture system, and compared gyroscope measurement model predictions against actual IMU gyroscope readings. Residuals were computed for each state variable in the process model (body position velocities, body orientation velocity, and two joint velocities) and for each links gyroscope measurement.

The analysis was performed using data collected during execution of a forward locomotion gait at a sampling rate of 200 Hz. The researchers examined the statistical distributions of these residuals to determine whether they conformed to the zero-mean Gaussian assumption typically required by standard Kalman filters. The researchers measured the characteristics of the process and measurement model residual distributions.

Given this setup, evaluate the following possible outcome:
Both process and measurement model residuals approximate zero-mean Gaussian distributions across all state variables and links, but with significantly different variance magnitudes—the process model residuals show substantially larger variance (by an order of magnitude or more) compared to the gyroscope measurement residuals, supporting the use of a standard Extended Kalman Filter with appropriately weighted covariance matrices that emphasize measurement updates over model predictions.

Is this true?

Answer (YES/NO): NO